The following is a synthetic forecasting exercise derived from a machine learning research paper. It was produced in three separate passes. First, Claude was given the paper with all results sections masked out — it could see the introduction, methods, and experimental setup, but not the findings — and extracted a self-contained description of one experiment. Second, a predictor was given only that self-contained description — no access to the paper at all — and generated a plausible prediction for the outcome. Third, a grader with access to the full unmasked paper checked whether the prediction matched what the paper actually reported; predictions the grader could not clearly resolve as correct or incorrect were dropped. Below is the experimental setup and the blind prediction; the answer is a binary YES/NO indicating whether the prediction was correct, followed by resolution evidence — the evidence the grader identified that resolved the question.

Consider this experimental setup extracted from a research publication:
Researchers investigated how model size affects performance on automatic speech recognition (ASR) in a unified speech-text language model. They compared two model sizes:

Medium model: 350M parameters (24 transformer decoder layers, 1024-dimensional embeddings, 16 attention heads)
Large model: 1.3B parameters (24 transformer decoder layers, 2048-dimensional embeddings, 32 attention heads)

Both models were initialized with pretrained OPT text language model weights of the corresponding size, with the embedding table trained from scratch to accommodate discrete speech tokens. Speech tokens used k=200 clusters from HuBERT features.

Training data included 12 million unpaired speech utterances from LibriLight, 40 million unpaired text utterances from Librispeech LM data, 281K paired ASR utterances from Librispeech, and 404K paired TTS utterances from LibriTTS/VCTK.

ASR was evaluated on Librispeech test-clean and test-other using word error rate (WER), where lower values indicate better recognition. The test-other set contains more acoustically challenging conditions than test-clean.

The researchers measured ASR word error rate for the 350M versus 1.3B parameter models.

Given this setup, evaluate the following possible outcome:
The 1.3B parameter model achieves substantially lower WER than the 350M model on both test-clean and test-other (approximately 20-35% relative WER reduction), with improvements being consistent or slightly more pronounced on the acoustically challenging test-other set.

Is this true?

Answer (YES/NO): YES